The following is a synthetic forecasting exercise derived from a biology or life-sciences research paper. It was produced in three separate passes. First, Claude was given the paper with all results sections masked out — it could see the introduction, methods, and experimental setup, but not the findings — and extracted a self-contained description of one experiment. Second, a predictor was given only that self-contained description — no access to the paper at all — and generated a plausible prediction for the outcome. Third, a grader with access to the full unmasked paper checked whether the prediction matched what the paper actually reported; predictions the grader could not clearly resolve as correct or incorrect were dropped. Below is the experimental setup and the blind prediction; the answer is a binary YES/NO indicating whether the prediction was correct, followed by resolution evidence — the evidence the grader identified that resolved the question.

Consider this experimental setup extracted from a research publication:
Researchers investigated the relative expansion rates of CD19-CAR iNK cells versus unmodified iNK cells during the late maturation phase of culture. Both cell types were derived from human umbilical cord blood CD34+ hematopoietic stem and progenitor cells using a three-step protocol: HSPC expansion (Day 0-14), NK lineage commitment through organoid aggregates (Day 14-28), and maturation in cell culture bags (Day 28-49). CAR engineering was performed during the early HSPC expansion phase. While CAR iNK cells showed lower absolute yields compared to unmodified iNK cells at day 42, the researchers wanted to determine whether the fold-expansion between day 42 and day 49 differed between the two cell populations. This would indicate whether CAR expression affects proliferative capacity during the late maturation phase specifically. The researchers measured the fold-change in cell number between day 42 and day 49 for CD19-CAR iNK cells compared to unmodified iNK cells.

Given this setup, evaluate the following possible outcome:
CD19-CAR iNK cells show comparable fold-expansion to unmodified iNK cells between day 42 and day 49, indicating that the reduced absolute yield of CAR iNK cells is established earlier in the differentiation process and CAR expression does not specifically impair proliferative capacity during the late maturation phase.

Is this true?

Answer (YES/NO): NO